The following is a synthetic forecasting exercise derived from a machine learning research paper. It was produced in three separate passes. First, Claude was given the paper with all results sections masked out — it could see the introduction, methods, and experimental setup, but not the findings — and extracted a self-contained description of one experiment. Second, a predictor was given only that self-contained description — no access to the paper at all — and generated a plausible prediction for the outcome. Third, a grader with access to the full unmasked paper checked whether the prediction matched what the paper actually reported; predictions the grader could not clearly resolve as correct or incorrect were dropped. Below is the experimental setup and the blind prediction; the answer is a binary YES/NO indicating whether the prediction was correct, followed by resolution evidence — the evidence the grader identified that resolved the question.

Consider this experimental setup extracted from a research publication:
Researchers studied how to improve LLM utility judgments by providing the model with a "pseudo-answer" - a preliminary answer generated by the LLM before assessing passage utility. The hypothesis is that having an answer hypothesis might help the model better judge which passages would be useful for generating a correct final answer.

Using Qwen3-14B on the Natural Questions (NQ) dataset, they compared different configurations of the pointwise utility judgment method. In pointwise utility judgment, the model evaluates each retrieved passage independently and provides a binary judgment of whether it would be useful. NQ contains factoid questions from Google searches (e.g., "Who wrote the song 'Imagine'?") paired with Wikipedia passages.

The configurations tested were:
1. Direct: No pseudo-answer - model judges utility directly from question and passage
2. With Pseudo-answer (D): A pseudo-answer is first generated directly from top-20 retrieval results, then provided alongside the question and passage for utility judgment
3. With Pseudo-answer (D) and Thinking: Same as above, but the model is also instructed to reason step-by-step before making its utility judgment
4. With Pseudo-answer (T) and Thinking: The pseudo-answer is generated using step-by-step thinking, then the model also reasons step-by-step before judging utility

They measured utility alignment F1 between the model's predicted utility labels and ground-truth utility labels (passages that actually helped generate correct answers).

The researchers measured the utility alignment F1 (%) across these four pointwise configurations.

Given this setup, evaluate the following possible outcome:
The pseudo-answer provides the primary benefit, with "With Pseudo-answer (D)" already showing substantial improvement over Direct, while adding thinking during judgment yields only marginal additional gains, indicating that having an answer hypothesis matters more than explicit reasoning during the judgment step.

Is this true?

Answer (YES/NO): NO